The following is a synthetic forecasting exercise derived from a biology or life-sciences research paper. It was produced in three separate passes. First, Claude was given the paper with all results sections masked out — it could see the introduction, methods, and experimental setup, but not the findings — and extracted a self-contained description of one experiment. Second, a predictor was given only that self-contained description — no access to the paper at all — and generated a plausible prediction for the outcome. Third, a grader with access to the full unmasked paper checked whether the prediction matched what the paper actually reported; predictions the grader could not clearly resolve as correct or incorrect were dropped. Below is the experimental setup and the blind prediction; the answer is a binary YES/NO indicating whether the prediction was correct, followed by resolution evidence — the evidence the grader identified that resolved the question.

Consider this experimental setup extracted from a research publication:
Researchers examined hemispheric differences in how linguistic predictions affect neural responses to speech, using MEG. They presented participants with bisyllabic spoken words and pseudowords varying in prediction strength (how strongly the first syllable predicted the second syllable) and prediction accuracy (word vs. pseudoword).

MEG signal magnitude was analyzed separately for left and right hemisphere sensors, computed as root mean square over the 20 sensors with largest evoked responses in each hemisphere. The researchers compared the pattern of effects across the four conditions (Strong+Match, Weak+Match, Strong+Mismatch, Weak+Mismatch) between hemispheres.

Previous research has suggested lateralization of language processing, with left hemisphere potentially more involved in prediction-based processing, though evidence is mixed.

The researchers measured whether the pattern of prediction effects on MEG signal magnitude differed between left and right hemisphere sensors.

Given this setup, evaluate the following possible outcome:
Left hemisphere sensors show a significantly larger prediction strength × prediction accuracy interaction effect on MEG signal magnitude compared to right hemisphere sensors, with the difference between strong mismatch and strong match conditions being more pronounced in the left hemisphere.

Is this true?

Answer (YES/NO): NO